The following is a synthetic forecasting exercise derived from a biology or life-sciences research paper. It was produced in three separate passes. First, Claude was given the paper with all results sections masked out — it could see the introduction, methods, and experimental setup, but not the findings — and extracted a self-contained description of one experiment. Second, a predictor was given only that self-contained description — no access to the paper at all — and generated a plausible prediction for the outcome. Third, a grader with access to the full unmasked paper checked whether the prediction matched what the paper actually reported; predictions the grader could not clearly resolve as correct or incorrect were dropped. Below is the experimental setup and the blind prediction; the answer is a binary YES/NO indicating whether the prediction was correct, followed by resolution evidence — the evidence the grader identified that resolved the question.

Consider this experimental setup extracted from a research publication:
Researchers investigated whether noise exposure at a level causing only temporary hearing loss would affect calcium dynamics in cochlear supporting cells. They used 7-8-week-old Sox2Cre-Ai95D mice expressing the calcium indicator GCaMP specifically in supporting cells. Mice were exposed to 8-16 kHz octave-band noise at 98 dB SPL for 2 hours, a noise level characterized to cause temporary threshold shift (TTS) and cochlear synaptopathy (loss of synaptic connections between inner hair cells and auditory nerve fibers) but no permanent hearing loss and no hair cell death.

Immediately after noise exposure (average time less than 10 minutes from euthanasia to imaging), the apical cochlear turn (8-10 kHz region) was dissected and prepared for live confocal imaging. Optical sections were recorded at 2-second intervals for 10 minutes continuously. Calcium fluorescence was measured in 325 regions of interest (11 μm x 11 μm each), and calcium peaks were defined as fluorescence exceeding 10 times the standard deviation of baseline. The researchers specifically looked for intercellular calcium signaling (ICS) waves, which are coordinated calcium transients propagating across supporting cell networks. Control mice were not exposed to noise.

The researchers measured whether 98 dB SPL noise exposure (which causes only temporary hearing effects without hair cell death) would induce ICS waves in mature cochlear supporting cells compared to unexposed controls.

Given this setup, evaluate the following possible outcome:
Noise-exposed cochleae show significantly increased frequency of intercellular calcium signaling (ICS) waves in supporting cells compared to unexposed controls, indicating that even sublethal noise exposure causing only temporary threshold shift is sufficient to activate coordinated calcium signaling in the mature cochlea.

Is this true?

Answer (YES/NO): YES